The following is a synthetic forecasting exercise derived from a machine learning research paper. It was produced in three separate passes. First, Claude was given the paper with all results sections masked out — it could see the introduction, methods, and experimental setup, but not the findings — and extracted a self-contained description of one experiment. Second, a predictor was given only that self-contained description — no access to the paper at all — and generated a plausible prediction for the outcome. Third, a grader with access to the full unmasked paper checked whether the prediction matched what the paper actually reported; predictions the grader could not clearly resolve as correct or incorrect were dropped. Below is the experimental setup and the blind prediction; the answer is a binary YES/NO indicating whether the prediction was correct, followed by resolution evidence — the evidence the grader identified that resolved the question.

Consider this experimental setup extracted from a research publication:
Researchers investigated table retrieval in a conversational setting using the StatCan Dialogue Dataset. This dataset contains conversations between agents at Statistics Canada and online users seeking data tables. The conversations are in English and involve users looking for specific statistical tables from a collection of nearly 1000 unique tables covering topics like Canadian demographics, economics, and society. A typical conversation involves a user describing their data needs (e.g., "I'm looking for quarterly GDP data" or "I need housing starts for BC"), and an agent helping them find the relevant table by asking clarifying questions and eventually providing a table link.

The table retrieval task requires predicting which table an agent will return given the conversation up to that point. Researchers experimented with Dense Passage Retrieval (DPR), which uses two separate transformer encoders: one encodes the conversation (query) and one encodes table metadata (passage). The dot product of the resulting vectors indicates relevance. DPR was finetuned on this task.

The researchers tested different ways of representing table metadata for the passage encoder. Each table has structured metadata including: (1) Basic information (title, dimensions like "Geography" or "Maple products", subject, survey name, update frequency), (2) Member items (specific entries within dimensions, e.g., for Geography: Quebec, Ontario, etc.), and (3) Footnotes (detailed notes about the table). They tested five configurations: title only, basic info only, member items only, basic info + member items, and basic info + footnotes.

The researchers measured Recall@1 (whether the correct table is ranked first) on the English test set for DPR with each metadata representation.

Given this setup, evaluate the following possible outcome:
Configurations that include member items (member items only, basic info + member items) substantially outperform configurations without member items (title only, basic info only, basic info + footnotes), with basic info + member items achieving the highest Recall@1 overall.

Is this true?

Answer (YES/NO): NO